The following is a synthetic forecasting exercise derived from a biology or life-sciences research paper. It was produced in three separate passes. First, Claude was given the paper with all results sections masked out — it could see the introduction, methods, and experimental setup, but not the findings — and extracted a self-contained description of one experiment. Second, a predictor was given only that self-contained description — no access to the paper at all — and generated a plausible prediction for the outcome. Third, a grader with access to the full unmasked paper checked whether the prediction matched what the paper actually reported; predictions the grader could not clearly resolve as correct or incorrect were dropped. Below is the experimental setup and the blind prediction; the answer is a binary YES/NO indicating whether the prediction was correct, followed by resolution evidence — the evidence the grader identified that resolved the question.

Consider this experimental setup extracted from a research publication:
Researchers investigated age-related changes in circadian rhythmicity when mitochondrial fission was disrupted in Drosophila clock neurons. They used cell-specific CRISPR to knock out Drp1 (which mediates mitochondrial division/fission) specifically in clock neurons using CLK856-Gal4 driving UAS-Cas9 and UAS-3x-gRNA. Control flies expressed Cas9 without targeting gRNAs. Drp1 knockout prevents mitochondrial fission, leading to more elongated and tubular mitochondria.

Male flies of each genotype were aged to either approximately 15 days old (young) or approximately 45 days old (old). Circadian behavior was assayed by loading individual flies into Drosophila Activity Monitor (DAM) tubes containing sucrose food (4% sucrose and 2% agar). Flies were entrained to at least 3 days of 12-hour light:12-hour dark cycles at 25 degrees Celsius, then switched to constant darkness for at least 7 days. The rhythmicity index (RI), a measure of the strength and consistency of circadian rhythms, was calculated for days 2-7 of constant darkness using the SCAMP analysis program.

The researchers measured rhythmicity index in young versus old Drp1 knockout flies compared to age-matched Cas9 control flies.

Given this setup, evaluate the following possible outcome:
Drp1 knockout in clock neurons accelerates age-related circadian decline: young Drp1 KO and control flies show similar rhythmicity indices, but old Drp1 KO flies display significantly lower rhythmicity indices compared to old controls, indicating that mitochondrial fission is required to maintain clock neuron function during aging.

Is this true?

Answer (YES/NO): NO